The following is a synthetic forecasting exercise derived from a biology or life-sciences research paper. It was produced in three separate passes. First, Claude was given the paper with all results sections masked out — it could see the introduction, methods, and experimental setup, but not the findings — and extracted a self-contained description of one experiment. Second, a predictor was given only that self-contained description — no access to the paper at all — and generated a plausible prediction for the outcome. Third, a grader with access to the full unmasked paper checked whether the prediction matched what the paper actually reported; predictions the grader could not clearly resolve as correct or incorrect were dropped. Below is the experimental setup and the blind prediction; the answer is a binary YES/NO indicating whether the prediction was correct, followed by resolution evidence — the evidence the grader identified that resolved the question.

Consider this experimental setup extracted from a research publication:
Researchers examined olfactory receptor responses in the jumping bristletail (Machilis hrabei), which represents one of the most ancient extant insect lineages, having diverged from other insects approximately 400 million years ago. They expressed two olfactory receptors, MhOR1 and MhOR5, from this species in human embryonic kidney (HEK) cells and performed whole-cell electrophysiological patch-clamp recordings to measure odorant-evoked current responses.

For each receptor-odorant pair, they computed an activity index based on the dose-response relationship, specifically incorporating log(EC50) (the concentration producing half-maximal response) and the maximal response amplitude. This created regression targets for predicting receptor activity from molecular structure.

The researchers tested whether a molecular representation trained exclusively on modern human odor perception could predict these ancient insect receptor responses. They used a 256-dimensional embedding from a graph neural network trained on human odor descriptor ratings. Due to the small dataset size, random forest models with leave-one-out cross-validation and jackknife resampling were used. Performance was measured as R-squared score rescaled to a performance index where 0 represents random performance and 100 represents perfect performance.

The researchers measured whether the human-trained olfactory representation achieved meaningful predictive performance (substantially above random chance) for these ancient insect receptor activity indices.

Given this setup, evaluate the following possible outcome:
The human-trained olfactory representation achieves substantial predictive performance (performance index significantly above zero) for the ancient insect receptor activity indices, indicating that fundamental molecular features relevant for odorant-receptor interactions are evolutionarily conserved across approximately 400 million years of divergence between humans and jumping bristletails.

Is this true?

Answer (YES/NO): YES